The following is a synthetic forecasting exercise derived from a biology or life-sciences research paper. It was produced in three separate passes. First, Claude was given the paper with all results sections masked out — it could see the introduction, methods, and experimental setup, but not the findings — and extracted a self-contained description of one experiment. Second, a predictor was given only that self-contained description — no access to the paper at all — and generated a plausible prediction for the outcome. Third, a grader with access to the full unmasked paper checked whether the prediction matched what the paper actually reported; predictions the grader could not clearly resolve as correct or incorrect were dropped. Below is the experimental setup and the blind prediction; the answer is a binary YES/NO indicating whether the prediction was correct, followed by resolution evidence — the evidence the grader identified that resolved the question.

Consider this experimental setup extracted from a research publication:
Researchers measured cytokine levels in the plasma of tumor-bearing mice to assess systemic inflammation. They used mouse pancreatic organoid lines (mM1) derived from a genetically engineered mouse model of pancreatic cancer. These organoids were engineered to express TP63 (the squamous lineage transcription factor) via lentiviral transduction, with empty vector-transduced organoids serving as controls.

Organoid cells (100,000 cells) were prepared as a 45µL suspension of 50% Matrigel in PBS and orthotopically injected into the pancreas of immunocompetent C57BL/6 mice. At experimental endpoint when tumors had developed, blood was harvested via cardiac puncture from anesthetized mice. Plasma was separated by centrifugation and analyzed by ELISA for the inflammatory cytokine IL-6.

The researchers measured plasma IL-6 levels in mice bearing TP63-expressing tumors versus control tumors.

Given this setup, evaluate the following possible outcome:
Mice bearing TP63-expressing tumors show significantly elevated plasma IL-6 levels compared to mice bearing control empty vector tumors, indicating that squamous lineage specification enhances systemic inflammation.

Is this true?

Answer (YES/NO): YES